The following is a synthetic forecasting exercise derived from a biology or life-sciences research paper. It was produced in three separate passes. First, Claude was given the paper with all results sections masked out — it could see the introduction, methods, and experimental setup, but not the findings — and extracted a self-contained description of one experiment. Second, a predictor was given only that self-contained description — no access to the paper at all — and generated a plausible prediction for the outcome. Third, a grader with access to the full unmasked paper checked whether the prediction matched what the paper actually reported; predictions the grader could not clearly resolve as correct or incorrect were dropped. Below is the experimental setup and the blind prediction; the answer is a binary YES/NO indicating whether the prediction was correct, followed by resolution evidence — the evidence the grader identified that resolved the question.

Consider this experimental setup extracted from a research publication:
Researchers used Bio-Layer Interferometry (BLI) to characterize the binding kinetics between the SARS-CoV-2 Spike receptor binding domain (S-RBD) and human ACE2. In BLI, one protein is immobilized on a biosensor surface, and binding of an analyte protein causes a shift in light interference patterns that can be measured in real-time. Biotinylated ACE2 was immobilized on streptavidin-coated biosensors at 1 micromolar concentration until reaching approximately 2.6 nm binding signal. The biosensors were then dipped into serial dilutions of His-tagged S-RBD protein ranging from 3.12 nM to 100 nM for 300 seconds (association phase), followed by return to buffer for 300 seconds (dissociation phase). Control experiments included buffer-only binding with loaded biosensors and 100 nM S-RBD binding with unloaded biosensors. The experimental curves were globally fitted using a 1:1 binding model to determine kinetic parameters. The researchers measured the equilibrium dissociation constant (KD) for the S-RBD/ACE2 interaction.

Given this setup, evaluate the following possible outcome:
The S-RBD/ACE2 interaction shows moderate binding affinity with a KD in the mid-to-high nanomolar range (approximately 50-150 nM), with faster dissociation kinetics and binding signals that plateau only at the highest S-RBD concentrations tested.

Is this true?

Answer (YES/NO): NO